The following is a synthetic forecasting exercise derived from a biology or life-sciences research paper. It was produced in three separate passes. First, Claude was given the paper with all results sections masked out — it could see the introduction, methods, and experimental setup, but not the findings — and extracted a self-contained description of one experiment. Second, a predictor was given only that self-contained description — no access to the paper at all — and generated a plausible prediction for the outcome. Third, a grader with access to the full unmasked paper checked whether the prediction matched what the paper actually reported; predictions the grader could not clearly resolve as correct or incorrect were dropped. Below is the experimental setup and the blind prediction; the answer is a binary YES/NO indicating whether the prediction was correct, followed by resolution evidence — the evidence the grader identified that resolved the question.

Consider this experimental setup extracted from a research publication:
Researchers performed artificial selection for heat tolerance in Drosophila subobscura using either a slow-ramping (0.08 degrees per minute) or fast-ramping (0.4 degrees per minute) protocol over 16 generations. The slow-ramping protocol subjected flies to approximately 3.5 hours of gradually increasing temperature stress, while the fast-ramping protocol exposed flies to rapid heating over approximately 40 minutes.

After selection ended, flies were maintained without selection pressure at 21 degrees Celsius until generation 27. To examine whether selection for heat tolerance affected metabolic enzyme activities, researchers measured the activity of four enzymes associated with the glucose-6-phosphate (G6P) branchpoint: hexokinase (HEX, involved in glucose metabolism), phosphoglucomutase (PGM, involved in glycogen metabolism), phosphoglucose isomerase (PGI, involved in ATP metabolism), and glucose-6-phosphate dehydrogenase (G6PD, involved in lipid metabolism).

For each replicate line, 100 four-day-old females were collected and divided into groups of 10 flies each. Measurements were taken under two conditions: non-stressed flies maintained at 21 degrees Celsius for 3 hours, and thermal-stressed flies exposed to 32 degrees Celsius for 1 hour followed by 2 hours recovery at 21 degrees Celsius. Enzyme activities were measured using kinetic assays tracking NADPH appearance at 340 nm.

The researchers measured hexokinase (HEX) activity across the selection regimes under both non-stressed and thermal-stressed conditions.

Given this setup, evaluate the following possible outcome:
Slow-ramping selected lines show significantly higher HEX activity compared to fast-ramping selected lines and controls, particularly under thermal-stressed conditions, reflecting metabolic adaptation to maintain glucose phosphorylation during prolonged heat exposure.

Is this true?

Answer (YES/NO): NO